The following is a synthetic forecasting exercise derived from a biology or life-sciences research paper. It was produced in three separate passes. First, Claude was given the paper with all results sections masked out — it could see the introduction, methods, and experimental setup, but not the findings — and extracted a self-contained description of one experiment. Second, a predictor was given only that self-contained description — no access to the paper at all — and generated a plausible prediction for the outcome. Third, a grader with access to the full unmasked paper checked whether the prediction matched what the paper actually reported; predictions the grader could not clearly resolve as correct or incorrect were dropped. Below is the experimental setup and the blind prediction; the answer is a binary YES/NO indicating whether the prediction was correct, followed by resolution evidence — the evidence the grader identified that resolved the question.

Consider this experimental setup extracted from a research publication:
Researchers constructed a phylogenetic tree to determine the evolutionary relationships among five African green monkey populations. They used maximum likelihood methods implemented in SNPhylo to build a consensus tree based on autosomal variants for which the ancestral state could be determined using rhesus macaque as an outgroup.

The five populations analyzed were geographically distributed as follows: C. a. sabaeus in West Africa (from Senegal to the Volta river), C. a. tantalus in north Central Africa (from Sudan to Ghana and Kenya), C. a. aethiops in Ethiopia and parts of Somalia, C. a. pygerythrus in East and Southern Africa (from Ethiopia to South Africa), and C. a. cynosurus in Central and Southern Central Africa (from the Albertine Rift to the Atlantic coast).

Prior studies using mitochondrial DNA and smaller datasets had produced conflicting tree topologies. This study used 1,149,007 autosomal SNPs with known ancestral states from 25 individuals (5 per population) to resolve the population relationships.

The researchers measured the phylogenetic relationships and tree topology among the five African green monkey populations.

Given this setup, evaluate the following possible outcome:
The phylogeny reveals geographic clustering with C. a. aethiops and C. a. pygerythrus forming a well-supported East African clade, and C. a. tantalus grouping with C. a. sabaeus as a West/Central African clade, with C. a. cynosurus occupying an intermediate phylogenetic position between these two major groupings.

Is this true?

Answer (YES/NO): NO